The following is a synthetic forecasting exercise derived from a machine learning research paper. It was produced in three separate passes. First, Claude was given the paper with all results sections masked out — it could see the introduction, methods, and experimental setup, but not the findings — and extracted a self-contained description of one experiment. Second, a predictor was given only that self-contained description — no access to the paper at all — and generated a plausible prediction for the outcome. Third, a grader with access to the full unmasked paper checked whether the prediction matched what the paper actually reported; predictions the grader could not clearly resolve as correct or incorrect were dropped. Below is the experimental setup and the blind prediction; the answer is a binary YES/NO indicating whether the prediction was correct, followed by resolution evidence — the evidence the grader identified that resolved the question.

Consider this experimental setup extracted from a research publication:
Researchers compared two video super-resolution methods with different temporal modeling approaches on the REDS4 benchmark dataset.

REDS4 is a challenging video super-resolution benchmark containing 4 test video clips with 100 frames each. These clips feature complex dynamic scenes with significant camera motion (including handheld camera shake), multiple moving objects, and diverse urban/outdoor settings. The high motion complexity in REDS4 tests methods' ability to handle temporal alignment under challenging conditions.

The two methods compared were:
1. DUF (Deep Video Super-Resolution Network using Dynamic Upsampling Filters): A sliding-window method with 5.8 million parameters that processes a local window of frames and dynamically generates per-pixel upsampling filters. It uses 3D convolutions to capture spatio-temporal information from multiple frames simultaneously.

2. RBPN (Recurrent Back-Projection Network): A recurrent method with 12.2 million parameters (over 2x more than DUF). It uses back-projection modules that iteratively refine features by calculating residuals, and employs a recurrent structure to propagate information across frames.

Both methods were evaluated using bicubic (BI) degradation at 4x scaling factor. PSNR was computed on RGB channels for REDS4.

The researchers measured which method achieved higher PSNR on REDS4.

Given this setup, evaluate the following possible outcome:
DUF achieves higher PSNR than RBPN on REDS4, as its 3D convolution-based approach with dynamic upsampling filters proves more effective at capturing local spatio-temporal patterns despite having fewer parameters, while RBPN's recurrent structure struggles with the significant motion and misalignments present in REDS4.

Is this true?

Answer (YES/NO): NO